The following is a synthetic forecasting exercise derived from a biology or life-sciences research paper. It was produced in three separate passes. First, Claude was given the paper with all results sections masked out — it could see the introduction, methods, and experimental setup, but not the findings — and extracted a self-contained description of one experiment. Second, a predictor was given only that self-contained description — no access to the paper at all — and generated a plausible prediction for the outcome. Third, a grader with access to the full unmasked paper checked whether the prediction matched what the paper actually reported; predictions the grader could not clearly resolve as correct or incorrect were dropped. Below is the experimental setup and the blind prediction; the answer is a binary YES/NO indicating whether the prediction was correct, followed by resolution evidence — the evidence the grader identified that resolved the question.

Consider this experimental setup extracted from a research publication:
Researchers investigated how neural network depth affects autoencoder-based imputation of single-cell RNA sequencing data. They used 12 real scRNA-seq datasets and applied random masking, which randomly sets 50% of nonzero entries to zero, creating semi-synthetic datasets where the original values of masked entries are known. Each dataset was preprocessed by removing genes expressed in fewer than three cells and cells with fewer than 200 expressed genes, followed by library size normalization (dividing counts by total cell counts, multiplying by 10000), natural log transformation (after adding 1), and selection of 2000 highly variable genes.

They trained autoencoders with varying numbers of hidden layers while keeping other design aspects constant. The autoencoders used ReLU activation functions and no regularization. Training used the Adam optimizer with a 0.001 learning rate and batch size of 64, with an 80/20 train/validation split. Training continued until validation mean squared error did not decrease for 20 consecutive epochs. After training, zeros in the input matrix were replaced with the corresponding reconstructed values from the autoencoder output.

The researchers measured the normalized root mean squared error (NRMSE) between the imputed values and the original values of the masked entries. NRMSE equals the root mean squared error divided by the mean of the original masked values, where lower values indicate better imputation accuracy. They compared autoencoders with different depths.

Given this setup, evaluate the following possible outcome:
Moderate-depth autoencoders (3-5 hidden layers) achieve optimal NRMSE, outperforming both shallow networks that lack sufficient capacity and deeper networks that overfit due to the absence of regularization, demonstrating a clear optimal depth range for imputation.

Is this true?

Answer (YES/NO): NO